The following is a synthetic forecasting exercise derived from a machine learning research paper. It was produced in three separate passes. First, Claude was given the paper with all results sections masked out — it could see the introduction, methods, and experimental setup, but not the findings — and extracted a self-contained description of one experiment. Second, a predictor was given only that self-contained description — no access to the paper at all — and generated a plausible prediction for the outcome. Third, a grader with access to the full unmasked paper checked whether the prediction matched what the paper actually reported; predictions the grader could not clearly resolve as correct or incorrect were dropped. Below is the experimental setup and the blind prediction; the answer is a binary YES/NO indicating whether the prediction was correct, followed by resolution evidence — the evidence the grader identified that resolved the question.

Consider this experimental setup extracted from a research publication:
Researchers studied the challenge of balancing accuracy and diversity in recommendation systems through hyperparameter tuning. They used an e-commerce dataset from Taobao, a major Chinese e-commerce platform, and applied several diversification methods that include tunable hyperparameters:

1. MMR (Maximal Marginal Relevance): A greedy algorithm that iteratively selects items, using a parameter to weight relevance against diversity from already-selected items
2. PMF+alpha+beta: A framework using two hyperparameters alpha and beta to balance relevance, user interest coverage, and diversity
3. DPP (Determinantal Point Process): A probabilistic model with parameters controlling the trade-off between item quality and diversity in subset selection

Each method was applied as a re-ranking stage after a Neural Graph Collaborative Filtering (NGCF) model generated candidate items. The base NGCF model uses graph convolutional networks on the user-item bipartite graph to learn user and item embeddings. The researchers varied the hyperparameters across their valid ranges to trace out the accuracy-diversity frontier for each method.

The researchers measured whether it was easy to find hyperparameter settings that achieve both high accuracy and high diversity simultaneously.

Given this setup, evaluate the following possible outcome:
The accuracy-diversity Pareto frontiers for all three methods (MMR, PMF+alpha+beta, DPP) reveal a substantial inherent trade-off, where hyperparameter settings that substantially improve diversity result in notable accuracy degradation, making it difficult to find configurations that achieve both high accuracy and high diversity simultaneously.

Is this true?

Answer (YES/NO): YES